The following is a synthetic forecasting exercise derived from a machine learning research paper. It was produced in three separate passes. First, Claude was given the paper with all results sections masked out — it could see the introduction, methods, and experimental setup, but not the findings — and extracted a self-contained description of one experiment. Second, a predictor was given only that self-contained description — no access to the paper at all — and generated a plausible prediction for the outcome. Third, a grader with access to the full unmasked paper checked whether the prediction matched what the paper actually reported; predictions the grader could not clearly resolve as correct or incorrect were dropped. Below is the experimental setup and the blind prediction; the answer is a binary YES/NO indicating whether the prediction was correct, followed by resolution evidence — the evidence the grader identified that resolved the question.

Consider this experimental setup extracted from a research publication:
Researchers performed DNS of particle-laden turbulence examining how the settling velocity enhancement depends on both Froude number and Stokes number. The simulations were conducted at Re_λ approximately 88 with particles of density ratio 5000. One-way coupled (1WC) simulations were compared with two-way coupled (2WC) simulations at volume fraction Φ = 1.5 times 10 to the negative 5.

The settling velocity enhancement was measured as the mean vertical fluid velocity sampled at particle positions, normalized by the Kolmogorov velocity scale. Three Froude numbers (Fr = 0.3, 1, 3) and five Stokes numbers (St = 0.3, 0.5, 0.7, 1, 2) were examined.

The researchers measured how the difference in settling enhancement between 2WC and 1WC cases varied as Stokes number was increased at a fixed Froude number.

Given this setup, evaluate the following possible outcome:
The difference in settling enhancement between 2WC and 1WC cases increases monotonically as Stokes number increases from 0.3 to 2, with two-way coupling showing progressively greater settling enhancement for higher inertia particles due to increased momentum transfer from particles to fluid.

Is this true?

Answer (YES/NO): YES